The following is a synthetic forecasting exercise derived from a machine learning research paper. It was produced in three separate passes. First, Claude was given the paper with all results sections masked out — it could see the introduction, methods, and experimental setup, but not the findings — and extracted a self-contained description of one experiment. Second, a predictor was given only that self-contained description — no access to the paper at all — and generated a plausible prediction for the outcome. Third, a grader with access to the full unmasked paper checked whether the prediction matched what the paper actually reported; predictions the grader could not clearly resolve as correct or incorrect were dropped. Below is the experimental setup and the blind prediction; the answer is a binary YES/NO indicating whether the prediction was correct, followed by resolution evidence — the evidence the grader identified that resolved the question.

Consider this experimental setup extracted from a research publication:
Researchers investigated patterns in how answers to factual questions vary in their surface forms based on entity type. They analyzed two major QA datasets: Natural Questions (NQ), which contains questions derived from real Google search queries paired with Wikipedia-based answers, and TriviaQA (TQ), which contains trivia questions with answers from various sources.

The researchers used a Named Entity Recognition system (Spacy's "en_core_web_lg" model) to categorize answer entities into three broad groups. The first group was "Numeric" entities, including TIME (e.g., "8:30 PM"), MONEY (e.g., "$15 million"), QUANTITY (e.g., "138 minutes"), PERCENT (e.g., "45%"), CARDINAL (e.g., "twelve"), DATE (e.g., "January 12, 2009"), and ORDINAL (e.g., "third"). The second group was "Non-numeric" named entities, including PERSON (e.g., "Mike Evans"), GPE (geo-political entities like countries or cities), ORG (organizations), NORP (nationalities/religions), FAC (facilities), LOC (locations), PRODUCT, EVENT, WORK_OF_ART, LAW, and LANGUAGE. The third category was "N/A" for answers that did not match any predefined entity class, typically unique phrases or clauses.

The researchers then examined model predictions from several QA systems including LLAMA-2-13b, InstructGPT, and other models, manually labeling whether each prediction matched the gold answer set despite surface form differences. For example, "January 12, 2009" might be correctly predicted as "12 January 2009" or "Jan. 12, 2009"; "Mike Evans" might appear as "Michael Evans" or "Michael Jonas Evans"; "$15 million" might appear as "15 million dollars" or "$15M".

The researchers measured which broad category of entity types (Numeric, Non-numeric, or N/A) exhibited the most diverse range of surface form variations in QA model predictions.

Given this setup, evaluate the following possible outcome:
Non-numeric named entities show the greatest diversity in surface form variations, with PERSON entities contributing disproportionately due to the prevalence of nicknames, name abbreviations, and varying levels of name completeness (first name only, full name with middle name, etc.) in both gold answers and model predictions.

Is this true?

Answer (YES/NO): NO